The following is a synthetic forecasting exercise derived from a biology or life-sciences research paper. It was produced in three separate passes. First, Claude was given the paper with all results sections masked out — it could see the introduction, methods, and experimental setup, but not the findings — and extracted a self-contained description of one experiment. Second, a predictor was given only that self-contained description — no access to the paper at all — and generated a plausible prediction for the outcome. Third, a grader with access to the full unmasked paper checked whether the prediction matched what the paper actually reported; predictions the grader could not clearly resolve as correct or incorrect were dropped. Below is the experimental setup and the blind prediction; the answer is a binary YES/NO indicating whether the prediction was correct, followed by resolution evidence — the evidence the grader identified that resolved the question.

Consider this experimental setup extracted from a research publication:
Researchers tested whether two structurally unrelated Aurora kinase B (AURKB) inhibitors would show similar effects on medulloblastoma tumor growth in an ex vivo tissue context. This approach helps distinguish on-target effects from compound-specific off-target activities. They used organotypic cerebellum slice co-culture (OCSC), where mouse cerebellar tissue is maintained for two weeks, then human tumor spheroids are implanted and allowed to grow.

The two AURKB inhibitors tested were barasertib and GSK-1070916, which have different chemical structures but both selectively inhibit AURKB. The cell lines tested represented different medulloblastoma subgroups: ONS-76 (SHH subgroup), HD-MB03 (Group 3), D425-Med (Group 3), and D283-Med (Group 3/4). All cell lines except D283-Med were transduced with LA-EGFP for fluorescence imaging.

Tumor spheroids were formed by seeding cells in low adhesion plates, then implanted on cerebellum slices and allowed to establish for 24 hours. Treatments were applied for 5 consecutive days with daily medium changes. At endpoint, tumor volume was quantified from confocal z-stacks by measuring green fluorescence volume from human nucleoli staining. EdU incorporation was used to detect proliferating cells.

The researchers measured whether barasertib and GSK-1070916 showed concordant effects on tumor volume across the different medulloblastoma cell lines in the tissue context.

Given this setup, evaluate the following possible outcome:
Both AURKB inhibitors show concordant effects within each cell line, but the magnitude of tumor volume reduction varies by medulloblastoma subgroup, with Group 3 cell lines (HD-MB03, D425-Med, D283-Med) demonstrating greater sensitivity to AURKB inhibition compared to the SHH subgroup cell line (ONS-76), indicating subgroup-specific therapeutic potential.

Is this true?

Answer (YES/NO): NO